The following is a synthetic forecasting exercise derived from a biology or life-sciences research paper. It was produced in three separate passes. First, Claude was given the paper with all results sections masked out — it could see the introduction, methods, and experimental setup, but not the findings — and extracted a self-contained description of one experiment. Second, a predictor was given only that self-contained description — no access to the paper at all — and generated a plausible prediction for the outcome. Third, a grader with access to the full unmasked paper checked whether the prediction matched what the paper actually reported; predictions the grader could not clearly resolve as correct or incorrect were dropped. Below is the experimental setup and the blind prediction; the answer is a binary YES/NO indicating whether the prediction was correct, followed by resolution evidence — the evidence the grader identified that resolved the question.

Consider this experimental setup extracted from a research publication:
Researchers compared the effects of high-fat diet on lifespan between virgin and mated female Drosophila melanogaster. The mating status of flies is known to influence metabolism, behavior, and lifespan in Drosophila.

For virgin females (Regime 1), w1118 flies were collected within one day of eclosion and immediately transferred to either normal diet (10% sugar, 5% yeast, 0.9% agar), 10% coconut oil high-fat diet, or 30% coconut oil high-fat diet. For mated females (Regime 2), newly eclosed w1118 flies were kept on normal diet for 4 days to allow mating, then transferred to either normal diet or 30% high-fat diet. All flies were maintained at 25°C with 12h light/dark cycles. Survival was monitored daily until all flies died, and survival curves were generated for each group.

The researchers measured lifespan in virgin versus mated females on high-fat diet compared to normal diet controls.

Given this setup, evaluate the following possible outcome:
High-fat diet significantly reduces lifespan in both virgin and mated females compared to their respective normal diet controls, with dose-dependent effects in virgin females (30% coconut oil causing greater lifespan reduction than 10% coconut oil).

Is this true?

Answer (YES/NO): YES